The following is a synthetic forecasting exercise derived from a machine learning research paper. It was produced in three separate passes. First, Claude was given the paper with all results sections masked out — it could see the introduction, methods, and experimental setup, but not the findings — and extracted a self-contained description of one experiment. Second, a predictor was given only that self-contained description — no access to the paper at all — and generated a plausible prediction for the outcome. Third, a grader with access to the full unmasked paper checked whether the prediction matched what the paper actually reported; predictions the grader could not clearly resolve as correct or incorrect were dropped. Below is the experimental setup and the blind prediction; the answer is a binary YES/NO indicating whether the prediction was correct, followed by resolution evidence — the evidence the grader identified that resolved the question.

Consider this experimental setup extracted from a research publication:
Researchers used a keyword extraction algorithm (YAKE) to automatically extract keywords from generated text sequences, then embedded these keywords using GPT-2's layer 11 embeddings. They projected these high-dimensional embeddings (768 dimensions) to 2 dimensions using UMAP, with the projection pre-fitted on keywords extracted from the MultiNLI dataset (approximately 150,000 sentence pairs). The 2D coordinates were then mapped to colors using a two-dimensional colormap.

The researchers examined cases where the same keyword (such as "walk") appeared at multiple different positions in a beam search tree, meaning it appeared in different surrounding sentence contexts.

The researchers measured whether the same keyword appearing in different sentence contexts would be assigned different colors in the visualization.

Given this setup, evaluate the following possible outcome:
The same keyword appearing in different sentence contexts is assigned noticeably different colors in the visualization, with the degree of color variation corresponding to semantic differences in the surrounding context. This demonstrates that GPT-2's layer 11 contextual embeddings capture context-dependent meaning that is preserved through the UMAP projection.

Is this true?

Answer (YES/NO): NO